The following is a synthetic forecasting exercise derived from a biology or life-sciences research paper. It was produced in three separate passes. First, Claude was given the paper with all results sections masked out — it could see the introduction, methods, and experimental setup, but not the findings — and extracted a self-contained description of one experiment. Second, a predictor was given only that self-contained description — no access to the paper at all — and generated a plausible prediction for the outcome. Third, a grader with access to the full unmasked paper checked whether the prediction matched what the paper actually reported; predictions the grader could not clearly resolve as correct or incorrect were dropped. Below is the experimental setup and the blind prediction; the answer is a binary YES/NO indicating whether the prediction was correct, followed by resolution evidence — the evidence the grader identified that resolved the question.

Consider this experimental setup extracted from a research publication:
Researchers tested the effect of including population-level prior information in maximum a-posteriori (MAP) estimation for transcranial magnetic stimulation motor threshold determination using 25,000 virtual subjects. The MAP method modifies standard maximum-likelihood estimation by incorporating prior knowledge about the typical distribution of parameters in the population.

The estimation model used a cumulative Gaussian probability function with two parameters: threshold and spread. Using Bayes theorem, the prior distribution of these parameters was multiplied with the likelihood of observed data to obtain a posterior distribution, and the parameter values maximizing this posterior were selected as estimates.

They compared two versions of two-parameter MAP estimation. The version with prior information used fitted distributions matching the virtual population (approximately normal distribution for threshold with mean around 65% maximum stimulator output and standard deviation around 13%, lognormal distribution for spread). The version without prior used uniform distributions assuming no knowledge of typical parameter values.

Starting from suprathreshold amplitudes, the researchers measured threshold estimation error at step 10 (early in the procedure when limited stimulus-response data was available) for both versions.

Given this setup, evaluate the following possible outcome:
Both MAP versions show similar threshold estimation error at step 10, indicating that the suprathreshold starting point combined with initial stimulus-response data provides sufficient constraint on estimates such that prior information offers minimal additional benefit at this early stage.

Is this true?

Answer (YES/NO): NO